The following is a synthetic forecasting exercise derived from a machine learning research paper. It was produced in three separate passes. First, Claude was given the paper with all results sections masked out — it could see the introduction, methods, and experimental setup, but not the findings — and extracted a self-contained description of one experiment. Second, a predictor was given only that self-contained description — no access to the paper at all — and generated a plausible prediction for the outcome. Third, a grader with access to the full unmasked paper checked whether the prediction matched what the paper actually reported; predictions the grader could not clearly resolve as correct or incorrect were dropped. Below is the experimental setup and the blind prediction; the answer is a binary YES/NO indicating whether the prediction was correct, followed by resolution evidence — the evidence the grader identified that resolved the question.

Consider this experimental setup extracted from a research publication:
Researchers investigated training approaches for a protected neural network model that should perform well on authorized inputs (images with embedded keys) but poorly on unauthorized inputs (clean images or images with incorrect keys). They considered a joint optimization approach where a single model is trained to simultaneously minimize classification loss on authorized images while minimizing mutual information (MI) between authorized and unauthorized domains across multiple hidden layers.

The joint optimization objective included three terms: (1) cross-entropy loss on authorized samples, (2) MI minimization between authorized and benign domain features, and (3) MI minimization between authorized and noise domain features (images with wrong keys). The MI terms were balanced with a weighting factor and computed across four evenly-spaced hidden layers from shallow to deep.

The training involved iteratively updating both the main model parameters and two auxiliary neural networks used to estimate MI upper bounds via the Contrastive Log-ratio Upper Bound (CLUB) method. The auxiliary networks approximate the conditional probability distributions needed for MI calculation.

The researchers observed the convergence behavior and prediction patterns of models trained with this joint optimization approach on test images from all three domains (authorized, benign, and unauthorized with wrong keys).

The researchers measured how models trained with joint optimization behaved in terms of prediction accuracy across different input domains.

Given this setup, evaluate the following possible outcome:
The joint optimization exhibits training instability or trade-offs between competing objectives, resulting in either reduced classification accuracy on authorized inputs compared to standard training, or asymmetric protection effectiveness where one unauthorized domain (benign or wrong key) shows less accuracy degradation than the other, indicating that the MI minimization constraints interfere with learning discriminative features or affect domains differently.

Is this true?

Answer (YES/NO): YES